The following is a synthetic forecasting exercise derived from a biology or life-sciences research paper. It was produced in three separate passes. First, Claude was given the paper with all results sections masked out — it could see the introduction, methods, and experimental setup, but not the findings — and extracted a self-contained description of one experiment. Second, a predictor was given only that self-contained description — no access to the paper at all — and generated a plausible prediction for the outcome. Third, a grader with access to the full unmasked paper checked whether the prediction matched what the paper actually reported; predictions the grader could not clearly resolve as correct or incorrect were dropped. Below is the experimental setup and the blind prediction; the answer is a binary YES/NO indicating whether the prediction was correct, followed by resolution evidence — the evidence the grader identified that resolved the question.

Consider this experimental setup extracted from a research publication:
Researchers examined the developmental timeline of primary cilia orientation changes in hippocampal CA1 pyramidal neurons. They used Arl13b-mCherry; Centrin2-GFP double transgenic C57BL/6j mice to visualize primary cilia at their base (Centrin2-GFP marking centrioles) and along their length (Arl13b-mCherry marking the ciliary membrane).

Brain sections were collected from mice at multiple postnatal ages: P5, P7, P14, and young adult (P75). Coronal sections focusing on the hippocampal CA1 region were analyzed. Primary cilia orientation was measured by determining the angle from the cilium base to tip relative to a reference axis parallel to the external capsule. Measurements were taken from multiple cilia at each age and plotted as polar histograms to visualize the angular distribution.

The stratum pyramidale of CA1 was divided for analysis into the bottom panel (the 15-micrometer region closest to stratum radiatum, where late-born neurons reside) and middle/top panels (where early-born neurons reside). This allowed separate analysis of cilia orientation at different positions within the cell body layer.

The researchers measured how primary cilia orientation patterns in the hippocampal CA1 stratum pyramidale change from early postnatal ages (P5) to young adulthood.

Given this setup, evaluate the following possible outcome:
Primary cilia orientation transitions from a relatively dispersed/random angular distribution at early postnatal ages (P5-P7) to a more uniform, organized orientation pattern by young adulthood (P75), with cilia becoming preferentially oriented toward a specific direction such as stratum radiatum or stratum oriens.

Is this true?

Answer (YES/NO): NO